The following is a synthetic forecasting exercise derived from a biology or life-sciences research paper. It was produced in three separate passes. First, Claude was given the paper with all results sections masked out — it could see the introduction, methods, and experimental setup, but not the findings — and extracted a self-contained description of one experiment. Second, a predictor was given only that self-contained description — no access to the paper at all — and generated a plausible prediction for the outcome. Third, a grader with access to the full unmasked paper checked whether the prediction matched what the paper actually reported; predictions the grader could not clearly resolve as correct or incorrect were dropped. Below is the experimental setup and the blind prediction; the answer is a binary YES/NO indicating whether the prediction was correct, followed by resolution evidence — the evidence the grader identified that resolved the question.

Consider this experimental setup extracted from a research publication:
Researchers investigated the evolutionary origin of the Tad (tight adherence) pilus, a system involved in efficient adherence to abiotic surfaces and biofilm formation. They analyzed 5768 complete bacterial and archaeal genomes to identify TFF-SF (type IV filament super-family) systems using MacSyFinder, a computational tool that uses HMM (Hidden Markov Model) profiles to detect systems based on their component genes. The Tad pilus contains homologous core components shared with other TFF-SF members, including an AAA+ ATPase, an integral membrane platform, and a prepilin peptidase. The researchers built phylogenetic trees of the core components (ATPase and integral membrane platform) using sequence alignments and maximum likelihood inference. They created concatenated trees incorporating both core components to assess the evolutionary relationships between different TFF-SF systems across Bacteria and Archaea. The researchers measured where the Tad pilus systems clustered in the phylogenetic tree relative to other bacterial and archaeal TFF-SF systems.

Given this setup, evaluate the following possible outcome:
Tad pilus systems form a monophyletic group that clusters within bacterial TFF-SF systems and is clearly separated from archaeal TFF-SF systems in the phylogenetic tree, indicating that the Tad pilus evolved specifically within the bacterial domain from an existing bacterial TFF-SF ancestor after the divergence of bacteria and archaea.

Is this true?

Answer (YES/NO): NO